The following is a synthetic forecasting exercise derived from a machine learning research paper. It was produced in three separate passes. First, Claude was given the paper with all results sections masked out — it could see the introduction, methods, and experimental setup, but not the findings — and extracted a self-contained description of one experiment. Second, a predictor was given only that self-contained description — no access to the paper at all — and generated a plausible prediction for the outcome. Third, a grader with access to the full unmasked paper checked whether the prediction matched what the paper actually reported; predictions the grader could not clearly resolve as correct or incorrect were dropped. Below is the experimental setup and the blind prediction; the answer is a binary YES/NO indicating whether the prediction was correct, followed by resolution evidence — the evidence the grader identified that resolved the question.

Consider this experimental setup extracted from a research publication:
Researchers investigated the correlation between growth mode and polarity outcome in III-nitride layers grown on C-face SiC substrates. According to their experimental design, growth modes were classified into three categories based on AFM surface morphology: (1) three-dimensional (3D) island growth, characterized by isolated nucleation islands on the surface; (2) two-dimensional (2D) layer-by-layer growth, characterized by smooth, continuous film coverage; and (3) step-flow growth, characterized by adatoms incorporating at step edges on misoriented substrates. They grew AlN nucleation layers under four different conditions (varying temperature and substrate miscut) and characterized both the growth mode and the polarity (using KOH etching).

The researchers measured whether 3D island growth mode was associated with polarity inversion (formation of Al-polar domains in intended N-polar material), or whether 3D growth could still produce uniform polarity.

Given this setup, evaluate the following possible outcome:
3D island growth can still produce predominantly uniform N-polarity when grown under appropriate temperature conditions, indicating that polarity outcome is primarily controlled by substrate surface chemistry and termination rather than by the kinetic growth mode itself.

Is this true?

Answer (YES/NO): NO